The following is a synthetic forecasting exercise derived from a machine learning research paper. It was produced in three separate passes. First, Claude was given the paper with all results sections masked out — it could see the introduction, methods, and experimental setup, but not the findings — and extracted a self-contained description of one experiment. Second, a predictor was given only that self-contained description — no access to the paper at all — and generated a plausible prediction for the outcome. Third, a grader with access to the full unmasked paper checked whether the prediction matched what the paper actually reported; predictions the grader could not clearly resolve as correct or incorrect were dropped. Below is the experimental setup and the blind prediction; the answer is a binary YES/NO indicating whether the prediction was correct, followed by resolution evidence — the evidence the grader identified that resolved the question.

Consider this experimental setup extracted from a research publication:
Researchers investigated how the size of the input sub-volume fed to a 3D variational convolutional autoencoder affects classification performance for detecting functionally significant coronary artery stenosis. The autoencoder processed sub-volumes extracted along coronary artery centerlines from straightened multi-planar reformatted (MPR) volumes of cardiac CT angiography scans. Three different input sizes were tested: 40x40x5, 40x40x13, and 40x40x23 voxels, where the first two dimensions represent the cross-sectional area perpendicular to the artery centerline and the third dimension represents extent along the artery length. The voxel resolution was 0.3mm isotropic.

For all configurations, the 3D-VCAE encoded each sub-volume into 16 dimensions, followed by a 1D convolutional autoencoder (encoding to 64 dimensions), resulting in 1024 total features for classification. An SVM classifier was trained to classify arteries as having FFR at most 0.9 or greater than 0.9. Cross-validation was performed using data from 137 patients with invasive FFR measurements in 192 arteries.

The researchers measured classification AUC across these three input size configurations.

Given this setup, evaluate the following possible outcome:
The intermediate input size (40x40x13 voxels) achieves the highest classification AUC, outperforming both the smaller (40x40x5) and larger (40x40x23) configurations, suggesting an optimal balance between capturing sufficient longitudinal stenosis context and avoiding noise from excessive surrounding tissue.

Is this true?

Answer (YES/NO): NO